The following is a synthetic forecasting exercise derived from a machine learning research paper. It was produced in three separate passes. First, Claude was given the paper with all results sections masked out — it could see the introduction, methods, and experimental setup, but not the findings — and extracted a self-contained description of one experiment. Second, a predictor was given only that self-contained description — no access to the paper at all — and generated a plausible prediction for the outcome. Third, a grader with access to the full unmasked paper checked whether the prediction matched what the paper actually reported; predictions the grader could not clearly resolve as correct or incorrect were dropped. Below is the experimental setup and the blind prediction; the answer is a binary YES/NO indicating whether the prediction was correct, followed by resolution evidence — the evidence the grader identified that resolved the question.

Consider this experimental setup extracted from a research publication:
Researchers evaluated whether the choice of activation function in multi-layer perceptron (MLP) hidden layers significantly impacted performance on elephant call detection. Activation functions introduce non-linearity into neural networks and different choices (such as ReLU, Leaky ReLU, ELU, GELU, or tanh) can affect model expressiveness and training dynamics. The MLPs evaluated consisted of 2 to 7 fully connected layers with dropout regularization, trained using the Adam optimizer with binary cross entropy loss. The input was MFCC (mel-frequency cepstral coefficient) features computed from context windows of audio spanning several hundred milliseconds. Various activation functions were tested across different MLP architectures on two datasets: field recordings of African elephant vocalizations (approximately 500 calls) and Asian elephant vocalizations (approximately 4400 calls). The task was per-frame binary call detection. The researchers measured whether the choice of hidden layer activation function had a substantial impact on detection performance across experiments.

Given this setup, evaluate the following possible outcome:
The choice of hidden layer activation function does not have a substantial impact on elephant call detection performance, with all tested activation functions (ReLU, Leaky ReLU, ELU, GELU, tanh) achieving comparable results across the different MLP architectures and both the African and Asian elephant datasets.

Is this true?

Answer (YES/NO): YES